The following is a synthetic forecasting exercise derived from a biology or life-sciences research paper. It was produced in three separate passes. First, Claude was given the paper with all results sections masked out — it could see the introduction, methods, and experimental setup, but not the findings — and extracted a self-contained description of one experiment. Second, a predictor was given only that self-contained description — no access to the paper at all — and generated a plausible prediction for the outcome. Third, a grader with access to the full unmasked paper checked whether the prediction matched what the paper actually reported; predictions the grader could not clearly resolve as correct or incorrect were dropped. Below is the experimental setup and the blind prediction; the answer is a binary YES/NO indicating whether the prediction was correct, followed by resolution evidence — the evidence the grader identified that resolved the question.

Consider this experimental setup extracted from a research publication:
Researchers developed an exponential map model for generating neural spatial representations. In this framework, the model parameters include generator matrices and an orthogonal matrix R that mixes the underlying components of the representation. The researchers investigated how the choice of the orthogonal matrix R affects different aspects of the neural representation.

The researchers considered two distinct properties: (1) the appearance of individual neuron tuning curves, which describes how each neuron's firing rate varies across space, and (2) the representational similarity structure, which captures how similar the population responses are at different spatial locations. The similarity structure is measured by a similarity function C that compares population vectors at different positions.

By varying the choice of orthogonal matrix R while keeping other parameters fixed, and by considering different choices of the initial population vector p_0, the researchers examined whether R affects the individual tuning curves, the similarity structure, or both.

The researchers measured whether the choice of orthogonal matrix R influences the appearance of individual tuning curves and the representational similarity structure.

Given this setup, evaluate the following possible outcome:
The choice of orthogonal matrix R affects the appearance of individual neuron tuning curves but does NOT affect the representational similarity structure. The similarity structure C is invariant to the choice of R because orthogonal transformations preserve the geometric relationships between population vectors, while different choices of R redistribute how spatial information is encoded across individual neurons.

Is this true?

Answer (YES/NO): YES